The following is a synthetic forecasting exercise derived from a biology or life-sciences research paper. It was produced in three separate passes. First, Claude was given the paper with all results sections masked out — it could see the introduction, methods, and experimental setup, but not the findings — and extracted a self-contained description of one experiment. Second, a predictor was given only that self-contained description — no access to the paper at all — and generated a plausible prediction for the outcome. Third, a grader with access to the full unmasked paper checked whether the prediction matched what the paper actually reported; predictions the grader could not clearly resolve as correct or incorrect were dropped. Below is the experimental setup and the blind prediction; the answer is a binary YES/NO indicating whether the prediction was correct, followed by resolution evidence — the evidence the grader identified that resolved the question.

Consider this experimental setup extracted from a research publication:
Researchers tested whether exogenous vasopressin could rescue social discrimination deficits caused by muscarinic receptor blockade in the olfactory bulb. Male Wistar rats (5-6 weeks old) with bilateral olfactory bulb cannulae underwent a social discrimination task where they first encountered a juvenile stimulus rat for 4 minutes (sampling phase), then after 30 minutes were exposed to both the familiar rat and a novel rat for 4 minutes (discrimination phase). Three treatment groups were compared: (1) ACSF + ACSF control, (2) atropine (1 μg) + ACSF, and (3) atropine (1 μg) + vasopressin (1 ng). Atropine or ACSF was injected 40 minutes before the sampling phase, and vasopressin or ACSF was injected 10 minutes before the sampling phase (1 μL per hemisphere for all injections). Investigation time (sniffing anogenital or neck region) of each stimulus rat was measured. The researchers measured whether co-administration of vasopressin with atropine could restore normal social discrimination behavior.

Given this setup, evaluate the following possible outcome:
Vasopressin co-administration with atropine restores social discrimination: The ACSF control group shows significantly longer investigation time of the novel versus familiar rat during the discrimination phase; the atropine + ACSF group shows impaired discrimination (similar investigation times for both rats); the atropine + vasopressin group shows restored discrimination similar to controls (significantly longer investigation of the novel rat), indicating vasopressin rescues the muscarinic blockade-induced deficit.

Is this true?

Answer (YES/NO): YES